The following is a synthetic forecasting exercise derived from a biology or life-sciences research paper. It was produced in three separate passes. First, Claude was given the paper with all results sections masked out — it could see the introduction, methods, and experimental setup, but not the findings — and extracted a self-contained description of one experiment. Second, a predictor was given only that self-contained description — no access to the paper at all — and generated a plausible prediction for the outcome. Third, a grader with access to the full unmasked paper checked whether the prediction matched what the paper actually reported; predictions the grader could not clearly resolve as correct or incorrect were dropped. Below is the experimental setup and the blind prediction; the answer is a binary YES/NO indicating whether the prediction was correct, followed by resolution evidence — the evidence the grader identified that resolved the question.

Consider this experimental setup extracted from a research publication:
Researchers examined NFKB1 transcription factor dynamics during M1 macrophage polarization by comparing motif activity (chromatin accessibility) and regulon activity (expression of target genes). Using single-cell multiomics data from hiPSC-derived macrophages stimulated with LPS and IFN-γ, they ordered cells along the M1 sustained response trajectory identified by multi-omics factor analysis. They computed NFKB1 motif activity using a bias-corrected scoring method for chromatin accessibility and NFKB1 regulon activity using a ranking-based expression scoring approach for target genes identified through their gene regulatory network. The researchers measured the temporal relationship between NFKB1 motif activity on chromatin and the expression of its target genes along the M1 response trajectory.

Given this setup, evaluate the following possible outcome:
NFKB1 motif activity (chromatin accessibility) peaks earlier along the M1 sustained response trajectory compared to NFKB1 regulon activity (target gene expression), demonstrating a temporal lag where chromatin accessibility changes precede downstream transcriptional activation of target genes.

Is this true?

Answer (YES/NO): YES